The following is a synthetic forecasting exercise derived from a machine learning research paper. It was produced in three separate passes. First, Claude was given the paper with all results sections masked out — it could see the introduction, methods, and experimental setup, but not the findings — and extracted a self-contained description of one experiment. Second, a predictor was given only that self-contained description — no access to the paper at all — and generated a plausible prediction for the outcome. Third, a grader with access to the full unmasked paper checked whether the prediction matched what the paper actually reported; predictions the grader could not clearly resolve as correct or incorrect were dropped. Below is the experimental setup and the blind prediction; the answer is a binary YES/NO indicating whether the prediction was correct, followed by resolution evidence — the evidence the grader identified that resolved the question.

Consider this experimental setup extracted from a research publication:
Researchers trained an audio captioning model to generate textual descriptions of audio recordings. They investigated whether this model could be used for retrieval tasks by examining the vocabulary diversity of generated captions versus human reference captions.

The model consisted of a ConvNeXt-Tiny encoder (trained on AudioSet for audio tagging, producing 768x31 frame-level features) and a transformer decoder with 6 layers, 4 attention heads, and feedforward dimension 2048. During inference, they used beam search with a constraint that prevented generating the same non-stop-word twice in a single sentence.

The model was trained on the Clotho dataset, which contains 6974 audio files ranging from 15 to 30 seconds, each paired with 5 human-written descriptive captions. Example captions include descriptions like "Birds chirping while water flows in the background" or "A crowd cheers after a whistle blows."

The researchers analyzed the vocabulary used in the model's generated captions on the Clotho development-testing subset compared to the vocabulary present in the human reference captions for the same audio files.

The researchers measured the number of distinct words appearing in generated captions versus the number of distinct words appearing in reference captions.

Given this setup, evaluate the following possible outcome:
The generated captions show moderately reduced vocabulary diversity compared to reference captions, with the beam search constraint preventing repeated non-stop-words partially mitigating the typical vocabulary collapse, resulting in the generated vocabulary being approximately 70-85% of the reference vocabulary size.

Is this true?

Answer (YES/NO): NO